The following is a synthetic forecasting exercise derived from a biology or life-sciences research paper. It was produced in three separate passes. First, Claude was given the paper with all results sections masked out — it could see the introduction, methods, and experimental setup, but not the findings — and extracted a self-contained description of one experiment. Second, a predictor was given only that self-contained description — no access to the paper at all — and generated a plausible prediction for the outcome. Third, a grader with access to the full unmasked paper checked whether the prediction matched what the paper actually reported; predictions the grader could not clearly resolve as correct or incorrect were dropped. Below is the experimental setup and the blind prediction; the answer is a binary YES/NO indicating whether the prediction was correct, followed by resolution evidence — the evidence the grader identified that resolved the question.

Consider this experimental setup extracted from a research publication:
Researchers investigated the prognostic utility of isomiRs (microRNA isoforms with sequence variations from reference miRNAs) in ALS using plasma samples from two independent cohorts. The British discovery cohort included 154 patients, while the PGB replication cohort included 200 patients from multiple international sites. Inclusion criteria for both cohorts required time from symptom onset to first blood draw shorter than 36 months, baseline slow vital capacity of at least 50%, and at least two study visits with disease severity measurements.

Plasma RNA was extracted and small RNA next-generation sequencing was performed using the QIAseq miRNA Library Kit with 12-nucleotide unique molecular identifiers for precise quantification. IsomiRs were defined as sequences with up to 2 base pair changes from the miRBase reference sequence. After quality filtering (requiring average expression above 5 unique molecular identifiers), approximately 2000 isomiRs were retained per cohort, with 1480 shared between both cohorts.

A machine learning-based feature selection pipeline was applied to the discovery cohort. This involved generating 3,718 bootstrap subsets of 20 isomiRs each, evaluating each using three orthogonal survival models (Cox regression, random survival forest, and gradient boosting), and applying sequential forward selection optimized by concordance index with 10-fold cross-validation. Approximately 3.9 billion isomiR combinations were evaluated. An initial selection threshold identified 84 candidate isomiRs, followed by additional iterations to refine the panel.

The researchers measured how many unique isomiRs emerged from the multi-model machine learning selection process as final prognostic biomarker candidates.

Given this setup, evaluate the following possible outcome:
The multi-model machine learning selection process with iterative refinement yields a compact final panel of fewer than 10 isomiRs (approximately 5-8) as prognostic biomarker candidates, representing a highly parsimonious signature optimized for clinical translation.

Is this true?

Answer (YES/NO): NO